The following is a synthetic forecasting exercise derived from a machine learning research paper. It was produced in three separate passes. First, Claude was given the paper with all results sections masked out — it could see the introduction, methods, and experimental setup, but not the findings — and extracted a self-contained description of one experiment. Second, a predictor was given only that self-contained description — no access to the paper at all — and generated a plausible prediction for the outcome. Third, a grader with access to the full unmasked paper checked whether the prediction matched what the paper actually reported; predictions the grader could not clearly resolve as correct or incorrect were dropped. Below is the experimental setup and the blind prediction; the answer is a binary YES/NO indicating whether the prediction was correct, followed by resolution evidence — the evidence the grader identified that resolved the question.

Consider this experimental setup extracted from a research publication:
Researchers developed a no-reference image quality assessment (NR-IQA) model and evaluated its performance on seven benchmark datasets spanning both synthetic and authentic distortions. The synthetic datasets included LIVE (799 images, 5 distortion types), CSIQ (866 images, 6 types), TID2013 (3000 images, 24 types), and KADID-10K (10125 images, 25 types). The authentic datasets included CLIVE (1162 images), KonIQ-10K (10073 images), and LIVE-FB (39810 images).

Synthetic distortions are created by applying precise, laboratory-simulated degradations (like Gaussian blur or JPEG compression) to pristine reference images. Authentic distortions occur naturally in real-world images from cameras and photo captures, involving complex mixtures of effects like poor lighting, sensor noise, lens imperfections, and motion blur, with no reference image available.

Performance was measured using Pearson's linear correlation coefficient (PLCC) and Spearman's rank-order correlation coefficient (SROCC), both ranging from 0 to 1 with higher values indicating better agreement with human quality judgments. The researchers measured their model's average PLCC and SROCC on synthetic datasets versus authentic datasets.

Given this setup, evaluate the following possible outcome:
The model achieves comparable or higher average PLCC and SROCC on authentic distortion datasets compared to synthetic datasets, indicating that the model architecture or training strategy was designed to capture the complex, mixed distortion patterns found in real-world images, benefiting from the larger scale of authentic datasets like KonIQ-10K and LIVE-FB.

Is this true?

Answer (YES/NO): NO